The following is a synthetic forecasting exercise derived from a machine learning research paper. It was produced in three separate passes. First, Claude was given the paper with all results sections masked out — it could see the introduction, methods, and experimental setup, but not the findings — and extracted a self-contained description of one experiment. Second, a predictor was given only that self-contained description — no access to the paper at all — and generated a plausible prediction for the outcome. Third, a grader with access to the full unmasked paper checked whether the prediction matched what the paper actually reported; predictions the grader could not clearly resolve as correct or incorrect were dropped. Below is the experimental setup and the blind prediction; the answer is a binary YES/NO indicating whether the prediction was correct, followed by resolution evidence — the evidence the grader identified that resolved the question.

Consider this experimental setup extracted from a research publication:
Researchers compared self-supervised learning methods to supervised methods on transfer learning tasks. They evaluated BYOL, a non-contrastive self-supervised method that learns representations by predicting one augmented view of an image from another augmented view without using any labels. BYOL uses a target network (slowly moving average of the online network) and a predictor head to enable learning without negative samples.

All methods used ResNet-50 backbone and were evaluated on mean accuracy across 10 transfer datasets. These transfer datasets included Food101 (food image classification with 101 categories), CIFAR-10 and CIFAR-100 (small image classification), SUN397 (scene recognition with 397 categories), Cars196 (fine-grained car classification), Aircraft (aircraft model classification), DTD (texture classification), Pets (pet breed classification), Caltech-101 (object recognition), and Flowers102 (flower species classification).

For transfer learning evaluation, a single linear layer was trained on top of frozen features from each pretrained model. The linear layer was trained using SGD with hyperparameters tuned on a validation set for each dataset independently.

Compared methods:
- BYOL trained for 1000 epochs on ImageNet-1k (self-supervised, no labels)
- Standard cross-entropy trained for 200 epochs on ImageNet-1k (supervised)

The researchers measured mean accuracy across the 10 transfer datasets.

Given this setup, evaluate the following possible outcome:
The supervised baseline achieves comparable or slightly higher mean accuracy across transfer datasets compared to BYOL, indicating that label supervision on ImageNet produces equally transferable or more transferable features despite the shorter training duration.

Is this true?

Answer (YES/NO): NO